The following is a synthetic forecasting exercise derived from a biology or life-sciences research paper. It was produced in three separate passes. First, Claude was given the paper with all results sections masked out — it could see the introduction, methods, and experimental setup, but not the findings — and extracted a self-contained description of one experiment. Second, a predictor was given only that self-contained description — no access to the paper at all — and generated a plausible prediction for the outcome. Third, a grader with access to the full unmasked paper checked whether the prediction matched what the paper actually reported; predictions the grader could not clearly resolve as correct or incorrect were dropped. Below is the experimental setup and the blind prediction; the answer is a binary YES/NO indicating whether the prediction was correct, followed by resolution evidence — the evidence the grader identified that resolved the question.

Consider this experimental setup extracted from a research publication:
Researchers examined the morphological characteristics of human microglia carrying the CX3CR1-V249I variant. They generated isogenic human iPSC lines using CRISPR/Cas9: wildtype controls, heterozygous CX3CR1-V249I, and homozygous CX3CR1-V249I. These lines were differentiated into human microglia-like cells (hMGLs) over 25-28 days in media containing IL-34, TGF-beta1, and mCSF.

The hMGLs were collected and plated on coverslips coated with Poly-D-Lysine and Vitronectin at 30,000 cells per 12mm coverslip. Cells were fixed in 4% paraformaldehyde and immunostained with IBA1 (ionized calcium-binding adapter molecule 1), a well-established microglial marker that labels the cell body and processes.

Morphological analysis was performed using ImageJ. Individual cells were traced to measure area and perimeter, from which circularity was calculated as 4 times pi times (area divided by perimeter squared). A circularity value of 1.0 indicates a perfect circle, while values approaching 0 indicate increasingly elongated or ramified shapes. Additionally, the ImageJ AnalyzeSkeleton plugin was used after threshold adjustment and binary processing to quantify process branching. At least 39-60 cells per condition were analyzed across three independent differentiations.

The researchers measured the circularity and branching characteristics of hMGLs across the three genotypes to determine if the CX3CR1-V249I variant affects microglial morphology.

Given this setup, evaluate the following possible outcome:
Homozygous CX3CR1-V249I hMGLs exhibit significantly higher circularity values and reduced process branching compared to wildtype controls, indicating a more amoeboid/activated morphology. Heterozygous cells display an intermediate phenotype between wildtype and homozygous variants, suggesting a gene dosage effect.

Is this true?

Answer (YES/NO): NO